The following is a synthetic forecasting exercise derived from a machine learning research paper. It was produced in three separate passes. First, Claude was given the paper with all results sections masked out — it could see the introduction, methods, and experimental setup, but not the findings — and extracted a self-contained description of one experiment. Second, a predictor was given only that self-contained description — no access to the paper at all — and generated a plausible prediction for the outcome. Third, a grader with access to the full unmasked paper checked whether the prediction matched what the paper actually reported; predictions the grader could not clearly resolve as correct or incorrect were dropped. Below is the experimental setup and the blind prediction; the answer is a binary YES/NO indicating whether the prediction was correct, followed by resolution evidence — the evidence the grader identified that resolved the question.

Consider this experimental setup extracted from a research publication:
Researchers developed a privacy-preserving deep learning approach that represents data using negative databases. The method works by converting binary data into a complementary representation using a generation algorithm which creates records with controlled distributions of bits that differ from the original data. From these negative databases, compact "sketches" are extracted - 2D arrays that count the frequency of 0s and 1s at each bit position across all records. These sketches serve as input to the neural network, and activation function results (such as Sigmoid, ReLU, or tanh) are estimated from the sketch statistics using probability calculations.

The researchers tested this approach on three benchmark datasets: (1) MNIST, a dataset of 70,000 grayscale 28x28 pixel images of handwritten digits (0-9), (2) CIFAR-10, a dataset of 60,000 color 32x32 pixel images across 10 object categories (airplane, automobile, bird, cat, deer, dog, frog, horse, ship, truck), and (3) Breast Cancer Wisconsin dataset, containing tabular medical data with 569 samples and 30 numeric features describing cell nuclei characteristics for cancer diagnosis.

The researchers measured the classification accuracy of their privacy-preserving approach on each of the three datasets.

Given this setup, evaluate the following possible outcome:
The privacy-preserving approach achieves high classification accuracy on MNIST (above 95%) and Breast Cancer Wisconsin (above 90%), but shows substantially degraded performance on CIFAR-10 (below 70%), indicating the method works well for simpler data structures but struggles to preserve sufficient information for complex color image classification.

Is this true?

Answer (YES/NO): NO